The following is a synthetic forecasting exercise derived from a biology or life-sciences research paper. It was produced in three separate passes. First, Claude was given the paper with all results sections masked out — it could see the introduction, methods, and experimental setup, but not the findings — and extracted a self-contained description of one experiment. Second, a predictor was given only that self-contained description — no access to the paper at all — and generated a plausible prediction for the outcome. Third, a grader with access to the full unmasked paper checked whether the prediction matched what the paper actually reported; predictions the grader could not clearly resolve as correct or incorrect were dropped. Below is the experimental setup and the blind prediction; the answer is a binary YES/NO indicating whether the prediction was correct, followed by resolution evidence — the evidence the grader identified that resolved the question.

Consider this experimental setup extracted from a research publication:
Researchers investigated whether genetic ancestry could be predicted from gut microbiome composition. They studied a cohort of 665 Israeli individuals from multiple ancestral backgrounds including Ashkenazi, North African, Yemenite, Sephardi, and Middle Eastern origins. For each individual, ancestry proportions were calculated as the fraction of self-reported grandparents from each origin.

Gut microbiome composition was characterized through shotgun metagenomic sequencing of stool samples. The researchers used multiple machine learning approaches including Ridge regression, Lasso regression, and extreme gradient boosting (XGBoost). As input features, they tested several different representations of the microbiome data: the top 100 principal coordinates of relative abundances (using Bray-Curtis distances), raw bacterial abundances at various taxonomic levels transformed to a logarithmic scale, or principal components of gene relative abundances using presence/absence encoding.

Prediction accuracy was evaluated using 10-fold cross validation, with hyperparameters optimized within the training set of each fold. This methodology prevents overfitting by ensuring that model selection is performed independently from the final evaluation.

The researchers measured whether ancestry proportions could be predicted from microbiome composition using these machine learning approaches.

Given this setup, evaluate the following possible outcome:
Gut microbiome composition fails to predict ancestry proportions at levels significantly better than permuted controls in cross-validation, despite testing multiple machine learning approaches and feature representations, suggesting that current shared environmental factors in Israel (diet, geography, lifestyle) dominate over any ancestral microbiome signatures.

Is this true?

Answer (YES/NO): YES